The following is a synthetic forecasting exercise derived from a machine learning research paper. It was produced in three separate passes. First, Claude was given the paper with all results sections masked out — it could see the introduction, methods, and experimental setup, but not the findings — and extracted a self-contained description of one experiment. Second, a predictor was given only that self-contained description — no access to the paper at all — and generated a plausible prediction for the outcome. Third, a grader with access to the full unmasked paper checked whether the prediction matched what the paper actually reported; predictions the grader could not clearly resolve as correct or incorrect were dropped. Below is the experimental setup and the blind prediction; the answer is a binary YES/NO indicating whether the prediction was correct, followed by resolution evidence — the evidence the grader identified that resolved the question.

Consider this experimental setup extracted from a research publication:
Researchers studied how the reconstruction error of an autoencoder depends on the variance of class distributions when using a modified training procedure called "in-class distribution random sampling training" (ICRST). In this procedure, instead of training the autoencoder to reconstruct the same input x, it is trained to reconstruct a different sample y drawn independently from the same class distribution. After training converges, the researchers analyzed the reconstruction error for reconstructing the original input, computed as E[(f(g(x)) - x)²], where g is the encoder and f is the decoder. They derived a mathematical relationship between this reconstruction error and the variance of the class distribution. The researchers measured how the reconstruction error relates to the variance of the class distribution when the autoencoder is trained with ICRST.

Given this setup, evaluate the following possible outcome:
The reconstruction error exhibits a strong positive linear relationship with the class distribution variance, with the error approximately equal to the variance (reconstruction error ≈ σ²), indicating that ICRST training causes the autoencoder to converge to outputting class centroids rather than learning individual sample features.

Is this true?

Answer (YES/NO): NO